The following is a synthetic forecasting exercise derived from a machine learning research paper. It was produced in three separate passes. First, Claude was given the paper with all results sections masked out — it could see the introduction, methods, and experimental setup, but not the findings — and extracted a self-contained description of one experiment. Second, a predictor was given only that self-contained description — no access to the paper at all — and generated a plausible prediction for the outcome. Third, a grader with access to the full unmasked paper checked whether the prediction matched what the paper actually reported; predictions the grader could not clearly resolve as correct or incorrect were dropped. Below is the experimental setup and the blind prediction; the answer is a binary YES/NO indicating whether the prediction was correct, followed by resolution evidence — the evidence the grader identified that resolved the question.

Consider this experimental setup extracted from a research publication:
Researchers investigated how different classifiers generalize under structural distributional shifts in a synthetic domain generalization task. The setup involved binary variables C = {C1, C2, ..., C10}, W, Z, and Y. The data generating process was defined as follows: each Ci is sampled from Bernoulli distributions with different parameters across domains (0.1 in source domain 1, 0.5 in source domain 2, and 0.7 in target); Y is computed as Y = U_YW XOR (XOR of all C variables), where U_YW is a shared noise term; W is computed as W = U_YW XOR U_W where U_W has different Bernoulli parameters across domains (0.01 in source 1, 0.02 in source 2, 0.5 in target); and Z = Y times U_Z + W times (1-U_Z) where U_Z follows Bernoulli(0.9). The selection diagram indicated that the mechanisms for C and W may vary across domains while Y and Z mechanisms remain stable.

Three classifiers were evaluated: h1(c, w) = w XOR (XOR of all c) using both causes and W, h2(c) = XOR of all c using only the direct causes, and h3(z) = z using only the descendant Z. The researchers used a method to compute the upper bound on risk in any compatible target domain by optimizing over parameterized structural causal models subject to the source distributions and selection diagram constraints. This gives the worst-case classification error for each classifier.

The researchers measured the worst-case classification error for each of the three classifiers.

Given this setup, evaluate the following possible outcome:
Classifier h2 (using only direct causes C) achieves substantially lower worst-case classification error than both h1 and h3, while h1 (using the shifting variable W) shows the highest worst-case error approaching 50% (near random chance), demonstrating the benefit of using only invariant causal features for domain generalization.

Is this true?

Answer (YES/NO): NO